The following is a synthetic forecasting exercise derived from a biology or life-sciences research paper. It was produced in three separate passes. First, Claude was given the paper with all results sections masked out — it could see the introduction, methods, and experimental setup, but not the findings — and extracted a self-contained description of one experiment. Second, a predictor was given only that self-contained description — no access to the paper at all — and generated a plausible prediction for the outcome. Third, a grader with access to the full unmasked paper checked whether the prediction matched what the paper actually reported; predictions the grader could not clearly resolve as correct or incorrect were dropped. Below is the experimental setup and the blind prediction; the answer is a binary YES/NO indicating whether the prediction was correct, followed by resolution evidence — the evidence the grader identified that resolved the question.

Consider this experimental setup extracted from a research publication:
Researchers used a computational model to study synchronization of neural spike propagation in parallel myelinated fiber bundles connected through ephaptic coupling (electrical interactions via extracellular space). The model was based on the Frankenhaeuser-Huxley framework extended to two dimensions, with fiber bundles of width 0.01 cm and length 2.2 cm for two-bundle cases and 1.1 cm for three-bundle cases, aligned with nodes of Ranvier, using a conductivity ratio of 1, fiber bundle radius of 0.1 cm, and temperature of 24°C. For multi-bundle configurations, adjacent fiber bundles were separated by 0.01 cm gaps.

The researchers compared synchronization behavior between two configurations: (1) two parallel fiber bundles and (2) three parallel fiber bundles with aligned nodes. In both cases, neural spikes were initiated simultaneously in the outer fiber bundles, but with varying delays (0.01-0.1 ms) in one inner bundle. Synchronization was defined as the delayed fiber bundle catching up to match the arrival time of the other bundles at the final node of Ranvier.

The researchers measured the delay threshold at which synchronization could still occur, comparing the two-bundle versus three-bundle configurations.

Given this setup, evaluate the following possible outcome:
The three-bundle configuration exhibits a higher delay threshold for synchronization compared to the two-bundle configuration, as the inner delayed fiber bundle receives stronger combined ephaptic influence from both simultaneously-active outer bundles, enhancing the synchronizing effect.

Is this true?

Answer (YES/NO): NO